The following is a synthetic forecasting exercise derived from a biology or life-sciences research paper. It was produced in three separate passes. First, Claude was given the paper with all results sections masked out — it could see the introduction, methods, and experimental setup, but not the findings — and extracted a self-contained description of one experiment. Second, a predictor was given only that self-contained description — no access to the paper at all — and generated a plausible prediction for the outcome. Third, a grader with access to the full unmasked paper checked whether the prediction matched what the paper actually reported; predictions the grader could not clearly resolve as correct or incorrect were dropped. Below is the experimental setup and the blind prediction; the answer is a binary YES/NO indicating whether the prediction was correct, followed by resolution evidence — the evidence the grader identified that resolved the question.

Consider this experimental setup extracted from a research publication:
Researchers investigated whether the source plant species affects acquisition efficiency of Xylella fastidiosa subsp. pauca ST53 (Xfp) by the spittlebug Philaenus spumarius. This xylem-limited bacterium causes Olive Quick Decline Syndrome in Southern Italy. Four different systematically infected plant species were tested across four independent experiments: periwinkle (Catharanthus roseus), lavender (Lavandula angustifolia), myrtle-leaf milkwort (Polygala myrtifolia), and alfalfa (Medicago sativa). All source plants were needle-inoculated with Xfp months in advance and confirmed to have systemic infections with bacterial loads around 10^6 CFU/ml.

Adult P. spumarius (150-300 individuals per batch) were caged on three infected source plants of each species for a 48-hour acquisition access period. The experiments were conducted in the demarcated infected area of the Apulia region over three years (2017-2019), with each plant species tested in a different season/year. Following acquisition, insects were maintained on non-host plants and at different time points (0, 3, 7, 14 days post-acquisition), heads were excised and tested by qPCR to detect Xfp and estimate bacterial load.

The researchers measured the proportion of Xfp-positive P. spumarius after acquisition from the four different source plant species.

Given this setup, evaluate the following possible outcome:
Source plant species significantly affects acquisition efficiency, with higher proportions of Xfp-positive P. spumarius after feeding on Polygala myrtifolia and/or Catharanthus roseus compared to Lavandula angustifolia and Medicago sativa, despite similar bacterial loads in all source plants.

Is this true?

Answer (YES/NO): YES